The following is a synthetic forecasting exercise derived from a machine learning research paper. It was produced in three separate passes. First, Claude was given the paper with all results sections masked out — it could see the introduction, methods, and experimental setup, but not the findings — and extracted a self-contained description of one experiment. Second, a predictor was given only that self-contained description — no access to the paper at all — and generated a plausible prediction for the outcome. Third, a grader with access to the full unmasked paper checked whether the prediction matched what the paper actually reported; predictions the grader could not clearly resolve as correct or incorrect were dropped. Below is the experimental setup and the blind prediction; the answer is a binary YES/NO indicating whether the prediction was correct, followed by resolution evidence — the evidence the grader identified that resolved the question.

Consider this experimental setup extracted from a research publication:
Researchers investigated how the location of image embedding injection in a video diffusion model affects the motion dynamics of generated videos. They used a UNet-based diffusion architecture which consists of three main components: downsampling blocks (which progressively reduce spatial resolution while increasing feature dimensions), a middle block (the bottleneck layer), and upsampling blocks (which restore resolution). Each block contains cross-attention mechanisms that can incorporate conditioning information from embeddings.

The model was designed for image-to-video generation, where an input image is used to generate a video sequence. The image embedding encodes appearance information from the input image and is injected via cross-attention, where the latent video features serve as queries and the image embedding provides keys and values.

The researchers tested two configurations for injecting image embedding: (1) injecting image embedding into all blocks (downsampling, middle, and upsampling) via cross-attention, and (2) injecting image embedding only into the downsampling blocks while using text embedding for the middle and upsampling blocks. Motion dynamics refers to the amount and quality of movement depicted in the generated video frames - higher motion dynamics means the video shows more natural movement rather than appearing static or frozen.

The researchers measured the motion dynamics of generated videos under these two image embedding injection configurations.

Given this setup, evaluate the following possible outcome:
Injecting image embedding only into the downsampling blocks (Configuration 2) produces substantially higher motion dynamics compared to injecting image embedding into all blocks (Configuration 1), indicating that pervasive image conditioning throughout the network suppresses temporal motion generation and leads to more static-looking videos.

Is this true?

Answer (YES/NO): YES